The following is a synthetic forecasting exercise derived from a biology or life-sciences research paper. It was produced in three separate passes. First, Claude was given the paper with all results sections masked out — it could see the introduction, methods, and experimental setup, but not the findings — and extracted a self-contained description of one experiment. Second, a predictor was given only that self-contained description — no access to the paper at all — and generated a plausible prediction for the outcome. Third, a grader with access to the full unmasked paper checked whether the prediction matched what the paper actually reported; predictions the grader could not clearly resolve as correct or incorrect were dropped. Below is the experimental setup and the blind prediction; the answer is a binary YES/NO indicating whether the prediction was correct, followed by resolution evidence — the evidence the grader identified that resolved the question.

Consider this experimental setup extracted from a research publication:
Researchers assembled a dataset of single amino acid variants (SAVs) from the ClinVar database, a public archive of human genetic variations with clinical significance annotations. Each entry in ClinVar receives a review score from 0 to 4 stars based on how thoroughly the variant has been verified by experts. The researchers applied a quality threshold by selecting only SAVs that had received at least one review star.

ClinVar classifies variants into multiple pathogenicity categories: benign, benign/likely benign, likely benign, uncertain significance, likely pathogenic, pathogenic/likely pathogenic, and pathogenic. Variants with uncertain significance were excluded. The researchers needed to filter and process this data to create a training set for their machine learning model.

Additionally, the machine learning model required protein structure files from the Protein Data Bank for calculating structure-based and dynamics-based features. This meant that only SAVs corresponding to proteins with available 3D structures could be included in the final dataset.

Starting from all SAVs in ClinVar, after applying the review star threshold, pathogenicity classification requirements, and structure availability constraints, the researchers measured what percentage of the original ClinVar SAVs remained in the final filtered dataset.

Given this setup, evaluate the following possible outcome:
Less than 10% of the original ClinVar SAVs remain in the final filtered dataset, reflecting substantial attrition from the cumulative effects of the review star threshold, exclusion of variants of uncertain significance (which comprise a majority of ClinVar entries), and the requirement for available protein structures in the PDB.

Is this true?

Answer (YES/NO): YES